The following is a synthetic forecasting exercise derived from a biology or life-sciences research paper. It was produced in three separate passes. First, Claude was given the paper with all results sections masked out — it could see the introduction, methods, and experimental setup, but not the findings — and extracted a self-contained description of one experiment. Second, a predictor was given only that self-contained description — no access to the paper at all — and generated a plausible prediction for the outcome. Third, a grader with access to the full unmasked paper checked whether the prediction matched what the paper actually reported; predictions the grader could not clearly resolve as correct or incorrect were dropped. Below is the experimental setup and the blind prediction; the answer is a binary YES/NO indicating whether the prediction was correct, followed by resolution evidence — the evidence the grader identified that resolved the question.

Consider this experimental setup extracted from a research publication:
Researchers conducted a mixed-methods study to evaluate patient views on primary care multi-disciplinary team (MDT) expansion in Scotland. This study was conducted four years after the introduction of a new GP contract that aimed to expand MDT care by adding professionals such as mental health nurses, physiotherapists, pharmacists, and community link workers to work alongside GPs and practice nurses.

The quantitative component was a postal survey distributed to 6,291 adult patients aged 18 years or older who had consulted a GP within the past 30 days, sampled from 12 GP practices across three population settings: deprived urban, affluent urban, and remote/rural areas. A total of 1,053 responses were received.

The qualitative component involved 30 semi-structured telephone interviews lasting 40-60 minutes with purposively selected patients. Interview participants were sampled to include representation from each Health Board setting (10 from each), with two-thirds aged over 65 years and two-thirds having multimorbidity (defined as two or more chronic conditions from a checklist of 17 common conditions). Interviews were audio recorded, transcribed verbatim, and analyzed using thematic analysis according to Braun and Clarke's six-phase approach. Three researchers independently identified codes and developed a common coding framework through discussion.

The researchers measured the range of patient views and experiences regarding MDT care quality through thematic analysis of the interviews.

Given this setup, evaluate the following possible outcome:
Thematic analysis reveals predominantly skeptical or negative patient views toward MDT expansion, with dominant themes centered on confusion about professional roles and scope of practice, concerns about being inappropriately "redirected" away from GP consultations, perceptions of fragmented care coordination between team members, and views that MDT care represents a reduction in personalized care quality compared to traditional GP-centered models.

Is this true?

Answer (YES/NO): NO